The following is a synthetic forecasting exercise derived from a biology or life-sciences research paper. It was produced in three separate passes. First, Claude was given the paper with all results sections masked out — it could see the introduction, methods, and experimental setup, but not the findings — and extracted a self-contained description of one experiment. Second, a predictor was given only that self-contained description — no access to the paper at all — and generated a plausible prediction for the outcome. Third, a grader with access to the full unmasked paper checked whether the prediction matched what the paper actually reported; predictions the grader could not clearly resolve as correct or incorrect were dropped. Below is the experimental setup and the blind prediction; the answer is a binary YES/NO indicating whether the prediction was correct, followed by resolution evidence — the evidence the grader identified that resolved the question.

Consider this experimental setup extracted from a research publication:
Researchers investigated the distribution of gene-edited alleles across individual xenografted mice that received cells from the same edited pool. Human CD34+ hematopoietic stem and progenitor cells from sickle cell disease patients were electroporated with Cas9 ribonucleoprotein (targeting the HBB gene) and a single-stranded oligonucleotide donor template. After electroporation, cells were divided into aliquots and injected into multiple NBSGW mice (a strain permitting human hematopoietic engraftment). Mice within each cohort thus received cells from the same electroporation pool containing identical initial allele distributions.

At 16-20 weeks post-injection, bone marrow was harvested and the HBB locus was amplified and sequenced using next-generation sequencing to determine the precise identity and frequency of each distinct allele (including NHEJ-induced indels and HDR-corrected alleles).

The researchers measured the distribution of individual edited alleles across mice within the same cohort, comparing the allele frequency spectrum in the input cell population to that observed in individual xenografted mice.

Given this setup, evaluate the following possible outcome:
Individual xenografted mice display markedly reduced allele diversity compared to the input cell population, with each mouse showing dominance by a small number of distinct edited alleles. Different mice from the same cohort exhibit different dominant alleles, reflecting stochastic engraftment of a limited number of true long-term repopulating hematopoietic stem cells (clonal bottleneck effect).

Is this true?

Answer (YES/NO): YES